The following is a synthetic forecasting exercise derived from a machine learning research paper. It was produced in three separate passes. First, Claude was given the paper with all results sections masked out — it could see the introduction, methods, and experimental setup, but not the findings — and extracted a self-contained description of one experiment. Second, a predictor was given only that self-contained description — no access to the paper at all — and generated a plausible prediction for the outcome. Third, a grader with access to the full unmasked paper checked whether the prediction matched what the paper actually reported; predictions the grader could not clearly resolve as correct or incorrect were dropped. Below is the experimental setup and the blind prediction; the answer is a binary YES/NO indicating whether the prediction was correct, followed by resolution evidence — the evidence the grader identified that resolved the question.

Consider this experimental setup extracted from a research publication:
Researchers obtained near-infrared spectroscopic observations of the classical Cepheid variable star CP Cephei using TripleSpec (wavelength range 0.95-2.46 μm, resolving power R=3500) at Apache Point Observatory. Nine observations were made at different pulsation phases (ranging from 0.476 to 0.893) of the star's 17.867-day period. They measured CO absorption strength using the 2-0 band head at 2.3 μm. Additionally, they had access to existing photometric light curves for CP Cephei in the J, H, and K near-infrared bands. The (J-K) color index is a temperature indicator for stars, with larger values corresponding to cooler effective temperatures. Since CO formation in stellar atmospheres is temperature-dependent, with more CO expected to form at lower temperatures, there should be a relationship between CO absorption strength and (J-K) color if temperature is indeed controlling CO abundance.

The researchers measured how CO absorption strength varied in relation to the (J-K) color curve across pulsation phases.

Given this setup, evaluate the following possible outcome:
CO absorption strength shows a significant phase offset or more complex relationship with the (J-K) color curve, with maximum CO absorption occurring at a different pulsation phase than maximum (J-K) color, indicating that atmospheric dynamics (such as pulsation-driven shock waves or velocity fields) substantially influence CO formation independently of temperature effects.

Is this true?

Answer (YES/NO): NO